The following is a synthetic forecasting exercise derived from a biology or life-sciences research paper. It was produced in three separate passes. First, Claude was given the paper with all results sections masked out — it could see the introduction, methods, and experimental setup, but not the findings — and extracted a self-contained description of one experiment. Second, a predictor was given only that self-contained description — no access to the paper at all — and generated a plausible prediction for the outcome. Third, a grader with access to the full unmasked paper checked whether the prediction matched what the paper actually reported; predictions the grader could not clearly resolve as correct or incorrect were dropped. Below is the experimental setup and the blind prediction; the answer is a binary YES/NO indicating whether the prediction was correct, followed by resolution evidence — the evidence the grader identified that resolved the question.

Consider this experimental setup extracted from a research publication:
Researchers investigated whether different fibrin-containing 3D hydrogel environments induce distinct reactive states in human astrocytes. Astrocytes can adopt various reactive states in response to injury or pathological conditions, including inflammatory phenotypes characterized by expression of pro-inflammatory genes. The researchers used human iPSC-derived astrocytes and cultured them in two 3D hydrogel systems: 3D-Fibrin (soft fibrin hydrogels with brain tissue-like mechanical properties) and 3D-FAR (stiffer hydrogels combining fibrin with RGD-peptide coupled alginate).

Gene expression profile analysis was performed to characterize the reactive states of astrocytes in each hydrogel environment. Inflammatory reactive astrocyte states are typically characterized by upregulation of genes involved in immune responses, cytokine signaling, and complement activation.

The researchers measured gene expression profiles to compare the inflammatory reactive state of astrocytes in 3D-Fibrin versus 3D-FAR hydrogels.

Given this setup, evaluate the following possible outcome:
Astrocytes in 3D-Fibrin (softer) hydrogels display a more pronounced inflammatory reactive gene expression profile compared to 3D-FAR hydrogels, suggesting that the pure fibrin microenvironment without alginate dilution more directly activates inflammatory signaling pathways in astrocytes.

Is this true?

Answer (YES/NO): NO